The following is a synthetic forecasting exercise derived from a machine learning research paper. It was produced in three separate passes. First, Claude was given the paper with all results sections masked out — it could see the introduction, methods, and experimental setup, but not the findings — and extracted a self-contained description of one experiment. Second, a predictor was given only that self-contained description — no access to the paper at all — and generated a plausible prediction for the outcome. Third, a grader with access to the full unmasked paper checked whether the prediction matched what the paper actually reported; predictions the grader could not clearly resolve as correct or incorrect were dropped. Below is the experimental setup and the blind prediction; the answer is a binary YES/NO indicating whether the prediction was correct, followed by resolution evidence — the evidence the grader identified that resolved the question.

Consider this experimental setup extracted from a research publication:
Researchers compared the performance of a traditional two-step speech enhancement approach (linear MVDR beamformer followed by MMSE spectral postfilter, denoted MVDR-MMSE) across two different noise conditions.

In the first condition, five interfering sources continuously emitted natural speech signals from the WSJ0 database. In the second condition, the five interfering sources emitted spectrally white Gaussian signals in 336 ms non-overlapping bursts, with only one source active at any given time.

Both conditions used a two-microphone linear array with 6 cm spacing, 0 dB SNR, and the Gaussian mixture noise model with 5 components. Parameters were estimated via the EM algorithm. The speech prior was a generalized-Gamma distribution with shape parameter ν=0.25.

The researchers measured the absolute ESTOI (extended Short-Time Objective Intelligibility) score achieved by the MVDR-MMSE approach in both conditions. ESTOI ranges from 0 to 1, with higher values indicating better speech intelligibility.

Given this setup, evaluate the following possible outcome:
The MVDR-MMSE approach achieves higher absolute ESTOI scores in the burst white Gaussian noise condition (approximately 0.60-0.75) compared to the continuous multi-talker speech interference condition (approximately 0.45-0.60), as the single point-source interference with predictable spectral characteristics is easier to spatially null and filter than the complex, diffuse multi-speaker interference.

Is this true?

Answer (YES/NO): NO